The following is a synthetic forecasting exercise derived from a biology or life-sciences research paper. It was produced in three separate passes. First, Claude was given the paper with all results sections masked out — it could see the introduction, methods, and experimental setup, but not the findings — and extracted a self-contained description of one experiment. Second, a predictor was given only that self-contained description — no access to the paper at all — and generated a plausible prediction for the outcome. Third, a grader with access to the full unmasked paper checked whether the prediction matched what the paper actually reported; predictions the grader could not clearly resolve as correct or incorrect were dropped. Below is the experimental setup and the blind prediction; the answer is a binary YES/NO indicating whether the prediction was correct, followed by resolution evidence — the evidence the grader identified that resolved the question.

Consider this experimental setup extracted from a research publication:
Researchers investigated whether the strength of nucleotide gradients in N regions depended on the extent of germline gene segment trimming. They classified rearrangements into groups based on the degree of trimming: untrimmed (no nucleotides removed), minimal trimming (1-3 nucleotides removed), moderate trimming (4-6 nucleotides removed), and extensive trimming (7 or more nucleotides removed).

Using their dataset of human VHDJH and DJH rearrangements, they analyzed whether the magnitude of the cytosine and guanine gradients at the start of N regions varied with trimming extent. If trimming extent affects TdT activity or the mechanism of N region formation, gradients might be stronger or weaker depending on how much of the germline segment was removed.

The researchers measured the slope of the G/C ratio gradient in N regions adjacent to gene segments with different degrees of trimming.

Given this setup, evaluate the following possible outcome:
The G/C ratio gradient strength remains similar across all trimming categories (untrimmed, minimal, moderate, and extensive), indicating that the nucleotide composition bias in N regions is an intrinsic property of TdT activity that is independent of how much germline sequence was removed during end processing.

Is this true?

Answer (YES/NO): NO